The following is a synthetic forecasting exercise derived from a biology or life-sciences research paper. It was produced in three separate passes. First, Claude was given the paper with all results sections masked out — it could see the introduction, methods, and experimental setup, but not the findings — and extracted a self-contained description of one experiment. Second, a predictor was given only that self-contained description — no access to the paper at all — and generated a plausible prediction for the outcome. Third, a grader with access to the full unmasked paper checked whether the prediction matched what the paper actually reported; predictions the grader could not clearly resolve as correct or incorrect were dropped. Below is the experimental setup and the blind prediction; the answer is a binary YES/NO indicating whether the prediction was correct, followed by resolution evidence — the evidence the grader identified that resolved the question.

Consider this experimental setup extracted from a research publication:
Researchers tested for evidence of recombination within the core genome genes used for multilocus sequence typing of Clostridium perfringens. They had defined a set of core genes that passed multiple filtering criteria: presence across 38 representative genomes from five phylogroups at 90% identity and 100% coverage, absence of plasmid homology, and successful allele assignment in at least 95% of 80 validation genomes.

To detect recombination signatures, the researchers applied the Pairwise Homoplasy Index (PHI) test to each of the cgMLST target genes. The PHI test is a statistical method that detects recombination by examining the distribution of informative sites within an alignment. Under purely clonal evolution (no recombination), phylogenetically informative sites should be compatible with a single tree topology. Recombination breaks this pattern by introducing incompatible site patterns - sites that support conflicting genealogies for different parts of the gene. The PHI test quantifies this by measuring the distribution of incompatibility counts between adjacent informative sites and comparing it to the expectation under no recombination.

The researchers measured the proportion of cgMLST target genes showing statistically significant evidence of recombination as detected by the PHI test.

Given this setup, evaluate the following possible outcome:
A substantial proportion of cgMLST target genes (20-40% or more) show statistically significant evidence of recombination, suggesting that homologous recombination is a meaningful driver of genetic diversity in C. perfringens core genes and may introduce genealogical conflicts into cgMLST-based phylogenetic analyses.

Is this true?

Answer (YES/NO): YES